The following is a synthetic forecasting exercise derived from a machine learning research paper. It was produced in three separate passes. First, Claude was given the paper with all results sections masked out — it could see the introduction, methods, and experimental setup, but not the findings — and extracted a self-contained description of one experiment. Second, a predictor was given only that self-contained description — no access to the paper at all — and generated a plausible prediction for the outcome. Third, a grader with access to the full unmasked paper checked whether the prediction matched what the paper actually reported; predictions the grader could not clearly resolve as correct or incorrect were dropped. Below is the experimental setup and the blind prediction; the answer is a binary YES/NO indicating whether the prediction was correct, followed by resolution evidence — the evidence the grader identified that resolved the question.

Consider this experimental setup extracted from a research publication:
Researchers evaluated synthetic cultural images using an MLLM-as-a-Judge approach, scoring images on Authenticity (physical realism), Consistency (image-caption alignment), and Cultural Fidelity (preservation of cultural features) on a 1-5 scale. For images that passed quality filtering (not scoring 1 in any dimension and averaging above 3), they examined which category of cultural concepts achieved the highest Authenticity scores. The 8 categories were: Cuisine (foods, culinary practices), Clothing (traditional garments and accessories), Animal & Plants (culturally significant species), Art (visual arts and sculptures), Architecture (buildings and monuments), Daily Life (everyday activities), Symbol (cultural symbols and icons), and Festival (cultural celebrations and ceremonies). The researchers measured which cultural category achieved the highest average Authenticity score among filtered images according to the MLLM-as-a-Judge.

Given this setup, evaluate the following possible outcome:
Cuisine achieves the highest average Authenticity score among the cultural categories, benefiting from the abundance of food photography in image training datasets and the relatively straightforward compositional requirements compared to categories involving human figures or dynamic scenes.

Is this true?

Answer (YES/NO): NO